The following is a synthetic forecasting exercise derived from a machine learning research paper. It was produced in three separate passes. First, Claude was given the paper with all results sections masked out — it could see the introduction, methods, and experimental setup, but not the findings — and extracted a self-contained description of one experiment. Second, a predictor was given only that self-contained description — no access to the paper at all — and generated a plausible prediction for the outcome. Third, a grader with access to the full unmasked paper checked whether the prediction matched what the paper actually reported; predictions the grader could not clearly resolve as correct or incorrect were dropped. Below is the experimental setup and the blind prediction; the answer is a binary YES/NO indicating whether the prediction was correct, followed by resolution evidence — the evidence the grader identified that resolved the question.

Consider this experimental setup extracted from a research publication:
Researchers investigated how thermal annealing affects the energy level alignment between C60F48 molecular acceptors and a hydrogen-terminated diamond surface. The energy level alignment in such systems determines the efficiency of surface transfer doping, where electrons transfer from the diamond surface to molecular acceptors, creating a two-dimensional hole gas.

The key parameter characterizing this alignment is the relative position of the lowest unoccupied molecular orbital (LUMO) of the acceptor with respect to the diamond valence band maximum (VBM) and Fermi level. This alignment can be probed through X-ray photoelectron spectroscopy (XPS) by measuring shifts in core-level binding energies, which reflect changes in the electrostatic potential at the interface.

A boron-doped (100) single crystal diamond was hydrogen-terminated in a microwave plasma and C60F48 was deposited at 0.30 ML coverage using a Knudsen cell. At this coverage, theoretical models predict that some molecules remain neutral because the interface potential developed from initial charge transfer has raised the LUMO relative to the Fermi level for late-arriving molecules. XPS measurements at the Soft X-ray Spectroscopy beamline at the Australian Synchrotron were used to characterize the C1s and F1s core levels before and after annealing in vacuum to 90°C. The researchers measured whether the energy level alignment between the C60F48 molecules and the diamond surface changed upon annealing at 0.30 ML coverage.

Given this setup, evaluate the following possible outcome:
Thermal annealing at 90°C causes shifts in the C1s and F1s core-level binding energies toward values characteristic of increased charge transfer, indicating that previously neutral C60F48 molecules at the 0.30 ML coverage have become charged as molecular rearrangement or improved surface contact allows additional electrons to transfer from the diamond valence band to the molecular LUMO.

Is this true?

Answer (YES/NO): NO